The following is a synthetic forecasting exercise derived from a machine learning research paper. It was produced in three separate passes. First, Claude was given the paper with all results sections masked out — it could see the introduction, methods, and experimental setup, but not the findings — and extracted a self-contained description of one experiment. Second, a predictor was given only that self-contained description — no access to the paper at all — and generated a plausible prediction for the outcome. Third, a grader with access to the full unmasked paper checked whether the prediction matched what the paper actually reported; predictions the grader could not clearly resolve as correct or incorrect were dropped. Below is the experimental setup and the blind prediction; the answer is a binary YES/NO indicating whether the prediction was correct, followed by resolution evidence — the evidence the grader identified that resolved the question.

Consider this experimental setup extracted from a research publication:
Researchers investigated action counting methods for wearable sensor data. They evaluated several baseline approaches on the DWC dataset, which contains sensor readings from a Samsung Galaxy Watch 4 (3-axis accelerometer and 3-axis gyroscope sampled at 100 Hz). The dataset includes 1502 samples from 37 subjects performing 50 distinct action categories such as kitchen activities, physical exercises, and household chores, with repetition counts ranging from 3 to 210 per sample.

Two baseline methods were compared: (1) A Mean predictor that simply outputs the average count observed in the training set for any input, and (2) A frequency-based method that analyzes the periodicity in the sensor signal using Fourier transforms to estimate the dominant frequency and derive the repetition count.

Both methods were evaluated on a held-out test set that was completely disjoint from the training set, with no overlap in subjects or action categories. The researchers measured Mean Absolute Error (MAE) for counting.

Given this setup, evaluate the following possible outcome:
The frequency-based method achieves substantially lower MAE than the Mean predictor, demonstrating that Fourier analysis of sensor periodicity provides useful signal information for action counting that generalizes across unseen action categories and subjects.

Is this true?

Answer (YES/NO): NO